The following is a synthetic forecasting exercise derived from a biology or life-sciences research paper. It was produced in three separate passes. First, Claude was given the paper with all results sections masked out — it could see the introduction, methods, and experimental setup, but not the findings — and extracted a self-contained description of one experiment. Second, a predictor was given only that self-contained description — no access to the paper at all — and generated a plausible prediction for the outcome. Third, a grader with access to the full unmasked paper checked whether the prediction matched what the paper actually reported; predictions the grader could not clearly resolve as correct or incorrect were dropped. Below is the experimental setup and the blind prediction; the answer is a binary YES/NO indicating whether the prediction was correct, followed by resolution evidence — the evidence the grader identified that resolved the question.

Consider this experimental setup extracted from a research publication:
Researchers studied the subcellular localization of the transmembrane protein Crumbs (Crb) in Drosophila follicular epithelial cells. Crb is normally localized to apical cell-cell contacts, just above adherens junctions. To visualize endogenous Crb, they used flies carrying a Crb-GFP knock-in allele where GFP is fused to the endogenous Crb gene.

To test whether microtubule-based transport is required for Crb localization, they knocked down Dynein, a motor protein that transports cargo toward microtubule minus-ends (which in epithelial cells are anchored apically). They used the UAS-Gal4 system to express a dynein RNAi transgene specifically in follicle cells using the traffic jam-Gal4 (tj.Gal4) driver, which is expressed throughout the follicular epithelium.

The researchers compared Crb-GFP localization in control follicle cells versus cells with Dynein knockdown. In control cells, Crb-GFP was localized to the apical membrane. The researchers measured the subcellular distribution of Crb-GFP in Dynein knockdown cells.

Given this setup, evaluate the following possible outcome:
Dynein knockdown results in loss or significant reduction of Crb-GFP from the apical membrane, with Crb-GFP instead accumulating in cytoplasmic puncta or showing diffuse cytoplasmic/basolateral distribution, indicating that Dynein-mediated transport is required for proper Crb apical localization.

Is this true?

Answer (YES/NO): YES